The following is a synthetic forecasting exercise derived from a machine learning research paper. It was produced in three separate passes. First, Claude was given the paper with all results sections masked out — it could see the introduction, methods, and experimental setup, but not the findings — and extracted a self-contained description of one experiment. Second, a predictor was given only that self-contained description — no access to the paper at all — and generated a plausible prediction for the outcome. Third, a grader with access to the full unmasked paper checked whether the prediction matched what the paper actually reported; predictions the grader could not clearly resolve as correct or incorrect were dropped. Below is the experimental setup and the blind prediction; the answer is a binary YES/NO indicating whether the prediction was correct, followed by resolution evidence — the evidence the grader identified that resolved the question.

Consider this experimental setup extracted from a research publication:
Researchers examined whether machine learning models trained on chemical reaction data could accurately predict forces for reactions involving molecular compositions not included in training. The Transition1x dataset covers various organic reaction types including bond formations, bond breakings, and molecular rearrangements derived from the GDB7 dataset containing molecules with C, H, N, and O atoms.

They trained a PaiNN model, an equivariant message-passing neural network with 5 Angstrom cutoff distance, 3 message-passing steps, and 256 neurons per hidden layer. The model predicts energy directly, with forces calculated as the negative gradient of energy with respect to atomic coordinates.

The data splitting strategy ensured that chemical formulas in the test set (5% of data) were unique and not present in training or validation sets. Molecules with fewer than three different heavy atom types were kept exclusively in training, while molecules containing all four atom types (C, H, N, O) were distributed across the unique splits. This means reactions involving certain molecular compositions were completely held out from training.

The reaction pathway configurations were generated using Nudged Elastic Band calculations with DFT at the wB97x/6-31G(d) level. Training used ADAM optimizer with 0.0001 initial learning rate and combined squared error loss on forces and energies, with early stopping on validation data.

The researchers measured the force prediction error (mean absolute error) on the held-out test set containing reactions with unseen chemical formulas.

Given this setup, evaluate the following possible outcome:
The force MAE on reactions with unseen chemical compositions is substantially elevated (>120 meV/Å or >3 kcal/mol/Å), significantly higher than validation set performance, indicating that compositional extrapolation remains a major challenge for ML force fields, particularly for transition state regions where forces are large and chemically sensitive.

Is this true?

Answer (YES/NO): NO